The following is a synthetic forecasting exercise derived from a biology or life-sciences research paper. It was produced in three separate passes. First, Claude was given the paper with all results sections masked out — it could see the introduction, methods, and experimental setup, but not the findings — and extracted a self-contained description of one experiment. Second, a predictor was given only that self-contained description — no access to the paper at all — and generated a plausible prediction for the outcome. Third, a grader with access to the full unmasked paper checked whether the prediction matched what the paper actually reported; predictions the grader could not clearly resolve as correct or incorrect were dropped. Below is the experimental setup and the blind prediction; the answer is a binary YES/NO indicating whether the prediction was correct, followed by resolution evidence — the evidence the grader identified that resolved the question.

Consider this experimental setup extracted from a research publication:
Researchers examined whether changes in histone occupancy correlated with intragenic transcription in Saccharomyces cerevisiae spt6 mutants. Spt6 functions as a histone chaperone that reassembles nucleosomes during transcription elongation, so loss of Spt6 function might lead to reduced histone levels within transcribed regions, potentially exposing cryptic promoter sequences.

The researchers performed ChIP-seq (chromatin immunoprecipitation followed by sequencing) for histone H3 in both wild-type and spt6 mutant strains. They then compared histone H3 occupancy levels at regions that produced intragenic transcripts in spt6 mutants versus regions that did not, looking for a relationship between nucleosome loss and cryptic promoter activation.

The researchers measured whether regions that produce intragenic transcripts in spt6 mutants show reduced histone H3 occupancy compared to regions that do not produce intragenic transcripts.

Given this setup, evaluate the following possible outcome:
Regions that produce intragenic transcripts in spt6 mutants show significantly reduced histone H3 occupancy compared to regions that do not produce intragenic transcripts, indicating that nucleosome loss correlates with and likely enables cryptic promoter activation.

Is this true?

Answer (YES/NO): NO